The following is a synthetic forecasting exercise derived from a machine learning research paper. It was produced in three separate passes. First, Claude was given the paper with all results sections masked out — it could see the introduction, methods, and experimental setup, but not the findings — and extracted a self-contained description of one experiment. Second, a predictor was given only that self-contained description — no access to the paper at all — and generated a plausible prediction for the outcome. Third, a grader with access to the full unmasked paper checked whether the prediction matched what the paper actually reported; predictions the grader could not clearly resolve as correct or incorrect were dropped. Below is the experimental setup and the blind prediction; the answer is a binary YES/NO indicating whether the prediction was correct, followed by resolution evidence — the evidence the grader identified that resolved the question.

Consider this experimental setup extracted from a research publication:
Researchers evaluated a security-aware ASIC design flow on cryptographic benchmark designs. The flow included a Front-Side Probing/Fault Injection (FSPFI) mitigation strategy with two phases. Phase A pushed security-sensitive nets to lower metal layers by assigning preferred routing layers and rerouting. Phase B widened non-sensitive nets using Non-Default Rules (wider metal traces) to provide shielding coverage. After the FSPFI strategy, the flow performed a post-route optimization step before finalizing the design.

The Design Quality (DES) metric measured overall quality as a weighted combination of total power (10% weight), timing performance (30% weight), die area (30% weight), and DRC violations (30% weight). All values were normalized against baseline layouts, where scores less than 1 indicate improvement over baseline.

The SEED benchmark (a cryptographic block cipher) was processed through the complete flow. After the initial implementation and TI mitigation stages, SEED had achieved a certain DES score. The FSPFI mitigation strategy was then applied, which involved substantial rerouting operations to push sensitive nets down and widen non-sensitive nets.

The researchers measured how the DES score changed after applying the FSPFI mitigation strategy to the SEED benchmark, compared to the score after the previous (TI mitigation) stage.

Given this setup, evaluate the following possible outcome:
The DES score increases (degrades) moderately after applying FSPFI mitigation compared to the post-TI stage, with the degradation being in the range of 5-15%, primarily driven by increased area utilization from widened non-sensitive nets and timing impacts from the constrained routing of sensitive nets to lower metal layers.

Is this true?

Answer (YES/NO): NO